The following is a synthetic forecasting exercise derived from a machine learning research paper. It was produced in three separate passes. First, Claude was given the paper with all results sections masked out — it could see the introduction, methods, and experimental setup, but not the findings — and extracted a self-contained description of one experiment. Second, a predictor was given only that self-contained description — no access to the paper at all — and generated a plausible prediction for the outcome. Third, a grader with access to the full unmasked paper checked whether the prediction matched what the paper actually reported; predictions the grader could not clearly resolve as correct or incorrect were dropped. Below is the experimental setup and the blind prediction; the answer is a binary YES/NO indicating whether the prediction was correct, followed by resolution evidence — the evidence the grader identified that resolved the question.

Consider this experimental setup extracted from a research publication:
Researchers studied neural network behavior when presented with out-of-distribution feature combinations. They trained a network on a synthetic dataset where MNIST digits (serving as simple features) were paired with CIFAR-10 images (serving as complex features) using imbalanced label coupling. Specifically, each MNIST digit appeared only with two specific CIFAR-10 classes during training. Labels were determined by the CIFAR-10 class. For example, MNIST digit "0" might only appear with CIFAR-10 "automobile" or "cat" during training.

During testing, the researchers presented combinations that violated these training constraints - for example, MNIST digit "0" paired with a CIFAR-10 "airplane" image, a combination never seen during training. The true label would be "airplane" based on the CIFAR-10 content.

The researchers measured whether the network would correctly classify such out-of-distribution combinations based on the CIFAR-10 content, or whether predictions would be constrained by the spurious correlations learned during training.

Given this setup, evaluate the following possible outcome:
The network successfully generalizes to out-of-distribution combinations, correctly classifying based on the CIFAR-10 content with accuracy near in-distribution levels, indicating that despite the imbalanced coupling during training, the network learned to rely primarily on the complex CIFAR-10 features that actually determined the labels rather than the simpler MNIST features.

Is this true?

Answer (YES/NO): NO